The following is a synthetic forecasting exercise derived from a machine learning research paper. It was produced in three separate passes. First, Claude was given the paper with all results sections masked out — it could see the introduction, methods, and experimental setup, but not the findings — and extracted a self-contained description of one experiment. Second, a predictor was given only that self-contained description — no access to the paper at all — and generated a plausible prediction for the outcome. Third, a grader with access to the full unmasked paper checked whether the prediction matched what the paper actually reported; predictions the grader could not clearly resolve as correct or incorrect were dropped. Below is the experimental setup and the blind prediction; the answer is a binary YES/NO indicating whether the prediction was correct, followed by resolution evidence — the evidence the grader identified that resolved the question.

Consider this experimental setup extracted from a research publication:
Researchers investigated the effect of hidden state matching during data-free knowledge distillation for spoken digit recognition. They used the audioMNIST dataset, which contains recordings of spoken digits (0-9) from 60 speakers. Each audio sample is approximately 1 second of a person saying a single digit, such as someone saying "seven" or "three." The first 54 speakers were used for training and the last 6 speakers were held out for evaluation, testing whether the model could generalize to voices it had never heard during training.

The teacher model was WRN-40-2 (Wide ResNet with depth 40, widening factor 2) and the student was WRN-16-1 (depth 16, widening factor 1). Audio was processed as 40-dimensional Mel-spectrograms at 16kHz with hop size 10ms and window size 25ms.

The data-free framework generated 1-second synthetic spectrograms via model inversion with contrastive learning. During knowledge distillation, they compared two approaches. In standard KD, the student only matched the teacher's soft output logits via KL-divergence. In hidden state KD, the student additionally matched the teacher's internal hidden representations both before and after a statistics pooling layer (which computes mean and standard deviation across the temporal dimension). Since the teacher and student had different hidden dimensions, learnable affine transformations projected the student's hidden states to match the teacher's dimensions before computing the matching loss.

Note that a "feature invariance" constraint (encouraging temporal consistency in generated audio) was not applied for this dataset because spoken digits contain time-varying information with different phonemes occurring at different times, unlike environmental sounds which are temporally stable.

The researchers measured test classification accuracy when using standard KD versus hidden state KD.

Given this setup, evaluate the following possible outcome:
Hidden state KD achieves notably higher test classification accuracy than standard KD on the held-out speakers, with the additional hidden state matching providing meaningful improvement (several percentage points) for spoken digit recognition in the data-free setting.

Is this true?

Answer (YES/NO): NO